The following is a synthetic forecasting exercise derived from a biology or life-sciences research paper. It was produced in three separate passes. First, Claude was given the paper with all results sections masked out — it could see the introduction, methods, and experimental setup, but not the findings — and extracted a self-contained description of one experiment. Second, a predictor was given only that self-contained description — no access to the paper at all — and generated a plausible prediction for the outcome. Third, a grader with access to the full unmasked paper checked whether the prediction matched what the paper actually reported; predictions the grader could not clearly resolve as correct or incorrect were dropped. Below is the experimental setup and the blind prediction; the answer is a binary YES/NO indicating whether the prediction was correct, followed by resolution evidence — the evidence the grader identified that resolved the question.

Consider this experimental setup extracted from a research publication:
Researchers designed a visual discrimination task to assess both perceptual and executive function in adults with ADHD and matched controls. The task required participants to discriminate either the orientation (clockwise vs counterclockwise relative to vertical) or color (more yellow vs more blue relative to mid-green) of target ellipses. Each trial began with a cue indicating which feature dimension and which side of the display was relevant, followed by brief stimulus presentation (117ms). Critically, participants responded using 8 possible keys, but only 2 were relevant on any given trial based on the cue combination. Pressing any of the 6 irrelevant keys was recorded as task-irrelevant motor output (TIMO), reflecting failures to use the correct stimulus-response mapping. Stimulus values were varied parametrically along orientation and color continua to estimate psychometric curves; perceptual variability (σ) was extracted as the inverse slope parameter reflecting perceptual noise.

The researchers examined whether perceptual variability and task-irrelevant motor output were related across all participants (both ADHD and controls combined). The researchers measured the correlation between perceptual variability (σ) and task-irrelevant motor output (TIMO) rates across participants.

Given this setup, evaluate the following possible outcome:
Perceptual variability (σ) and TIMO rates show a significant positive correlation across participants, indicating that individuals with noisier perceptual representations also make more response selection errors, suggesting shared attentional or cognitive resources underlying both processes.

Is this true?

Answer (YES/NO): YES